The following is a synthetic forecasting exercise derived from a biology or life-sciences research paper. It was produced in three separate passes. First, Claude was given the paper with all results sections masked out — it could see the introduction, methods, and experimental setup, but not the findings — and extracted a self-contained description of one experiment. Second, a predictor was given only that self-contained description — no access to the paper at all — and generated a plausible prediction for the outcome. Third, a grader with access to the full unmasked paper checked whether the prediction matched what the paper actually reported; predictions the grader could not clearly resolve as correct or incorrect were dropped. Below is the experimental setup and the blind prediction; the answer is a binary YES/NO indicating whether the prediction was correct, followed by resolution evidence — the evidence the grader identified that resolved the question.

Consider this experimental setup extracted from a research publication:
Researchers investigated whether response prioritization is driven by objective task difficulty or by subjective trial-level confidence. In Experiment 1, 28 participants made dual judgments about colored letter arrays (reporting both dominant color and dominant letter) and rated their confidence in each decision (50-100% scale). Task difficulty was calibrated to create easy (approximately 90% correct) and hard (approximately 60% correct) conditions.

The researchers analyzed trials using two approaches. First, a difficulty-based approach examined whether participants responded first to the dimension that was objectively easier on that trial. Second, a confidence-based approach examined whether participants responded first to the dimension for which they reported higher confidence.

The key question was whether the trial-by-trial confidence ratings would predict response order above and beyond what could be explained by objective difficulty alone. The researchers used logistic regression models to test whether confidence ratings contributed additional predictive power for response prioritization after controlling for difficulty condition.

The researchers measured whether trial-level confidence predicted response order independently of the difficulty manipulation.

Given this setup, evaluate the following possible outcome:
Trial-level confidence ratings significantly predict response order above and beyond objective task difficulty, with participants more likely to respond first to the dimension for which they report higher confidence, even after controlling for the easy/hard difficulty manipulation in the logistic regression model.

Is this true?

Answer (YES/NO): YES